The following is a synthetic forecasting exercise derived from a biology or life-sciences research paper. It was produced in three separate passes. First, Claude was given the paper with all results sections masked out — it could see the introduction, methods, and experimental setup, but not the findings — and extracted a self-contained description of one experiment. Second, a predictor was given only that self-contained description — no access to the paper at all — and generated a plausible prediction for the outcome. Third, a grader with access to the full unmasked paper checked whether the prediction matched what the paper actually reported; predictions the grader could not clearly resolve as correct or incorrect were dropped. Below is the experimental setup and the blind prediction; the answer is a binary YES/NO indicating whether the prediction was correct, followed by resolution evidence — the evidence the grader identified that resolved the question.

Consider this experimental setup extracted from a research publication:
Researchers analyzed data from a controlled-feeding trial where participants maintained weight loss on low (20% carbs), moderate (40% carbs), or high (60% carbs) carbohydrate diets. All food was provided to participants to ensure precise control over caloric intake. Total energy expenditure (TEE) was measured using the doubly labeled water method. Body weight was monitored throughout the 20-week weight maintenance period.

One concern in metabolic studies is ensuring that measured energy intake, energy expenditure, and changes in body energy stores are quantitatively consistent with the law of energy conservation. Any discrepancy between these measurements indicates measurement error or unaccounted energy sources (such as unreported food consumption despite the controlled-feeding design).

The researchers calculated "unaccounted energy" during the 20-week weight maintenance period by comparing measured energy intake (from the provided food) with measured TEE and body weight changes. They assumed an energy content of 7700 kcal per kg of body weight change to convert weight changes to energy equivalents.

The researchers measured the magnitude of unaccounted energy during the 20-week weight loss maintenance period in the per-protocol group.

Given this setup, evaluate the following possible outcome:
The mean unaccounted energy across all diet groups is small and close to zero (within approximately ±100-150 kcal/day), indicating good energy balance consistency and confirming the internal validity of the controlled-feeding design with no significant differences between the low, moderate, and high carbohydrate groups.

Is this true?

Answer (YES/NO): NO